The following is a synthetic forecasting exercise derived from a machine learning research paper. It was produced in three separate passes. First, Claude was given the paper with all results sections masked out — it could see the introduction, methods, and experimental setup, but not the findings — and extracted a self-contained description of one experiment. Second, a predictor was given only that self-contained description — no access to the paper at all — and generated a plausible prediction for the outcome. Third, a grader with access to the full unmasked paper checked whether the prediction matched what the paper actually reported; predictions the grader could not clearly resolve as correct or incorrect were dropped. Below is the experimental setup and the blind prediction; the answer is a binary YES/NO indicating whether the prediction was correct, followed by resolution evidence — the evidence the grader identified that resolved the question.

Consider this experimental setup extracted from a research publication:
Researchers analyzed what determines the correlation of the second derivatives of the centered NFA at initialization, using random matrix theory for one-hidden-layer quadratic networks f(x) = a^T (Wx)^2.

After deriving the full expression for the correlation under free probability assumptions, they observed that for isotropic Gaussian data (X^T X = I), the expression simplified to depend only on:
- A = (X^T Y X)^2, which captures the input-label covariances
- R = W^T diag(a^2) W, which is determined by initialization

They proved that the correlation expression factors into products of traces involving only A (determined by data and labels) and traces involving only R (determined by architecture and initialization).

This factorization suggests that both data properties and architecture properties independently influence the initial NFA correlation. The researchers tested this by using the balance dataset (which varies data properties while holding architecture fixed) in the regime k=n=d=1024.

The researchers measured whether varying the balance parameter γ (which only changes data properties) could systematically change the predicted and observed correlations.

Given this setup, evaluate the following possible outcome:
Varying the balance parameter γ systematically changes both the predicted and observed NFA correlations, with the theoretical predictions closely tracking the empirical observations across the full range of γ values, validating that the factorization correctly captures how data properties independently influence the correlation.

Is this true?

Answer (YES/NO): YES